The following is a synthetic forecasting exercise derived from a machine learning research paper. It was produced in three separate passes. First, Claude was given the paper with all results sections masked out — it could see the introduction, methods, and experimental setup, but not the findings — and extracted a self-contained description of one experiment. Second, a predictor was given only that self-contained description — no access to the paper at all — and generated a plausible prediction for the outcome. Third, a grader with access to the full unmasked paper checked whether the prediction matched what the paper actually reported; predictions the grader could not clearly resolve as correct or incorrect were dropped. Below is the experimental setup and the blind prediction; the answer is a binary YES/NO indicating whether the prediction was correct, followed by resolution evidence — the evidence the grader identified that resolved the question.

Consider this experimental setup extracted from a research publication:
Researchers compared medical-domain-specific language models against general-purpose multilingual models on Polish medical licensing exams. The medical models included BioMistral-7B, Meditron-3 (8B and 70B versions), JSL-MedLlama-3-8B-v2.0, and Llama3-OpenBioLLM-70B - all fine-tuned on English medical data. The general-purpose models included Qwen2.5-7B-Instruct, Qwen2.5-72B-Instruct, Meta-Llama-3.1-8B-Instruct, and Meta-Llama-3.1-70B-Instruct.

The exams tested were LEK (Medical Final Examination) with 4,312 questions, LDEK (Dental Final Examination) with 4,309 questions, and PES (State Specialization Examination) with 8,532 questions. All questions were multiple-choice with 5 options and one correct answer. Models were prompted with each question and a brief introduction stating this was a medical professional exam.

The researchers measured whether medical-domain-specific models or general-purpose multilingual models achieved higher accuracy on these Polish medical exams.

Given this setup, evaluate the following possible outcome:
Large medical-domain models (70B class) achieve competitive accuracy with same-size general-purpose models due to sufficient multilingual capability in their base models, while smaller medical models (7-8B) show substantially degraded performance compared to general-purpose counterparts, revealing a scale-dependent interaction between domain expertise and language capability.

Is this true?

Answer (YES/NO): NO